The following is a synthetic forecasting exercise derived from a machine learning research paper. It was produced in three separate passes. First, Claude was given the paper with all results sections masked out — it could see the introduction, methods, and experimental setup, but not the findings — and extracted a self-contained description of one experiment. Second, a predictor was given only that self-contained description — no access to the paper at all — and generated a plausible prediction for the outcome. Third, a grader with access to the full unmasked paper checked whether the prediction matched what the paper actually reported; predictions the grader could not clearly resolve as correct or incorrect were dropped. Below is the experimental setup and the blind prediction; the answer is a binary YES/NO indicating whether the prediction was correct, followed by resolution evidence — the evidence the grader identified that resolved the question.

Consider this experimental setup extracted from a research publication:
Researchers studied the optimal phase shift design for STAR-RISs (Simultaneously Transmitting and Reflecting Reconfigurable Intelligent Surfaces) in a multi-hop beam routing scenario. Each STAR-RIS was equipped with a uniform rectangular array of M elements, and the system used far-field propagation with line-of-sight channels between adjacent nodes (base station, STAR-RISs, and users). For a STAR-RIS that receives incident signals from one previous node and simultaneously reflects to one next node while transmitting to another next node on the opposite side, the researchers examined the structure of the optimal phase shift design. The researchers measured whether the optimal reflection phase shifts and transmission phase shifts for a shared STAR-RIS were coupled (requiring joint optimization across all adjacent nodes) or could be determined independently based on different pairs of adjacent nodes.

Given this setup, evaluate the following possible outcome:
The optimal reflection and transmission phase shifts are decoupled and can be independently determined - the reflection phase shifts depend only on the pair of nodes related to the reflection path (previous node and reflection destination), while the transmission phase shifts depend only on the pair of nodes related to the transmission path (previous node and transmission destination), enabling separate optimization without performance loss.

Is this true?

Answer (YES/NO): YES